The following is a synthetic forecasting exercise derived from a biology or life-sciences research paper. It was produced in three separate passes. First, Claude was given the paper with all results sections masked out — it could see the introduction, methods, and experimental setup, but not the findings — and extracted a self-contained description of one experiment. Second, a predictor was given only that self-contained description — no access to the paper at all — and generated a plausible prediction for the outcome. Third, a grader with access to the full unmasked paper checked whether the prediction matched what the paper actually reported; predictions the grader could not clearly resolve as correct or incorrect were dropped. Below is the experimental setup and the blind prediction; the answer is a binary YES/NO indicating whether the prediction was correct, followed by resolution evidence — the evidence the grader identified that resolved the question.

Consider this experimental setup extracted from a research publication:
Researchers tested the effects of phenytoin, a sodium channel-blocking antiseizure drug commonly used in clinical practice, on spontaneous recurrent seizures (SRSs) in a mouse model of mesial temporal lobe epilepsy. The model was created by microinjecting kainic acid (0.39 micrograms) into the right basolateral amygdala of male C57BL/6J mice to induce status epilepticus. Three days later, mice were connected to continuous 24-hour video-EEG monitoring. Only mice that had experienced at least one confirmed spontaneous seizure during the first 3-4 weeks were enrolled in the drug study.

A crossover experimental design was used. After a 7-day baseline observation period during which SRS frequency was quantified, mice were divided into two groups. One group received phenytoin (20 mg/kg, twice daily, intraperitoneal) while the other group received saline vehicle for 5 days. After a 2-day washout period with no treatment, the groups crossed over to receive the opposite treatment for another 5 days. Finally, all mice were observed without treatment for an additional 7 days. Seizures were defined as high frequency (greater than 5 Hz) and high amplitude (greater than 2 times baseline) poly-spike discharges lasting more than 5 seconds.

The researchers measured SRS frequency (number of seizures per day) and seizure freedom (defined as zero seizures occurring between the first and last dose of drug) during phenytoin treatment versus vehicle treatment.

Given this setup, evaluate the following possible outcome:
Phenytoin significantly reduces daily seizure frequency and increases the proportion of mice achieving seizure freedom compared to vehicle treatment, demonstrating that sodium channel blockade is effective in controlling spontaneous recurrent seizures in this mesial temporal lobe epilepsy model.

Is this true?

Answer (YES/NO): NO